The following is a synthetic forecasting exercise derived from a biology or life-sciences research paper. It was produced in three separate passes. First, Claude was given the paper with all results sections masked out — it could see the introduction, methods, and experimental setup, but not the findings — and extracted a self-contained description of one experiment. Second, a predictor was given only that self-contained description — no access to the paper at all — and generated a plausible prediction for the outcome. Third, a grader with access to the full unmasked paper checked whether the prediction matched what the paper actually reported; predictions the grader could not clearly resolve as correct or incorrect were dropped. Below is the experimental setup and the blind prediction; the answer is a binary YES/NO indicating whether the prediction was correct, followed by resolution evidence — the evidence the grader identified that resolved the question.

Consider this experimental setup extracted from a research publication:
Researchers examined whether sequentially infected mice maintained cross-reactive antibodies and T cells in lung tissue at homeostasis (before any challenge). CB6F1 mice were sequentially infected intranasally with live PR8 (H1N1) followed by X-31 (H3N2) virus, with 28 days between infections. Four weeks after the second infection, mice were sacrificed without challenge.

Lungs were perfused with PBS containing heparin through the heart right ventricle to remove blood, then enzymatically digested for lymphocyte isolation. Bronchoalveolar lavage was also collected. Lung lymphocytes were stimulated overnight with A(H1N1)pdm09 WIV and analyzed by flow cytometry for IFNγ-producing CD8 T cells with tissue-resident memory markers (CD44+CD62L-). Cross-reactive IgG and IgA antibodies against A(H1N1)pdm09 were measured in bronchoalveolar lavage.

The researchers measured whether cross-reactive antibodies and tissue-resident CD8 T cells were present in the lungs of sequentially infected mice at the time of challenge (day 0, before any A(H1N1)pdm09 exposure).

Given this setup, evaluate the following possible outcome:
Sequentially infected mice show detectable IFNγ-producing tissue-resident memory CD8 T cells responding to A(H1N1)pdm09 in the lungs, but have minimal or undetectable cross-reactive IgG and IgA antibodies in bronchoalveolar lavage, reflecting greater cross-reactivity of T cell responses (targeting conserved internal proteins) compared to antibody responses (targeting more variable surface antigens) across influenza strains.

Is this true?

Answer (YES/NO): NO